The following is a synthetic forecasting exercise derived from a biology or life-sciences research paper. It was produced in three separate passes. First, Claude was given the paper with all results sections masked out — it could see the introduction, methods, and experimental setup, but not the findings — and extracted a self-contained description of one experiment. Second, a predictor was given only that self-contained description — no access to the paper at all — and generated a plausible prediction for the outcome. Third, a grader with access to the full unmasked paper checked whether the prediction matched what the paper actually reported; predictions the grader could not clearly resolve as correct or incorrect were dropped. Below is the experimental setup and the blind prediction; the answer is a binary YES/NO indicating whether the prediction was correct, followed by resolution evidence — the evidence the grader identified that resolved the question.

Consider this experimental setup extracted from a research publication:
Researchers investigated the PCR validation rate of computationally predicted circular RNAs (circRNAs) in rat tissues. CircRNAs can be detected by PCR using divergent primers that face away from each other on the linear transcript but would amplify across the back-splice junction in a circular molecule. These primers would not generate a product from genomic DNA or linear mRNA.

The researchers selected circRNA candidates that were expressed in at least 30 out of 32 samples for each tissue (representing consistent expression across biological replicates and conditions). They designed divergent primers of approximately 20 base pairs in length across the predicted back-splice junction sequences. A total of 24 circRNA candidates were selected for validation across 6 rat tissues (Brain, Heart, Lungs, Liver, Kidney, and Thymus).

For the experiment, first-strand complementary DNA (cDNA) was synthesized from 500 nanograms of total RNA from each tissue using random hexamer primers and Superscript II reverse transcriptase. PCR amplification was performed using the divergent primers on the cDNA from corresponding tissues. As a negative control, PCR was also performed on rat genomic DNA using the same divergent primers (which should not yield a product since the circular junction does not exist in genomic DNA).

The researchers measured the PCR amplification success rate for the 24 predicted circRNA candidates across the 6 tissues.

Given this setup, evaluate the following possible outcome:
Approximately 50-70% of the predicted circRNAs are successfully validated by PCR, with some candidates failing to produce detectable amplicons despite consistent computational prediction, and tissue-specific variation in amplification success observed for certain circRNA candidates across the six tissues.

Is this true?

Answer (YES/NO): YES